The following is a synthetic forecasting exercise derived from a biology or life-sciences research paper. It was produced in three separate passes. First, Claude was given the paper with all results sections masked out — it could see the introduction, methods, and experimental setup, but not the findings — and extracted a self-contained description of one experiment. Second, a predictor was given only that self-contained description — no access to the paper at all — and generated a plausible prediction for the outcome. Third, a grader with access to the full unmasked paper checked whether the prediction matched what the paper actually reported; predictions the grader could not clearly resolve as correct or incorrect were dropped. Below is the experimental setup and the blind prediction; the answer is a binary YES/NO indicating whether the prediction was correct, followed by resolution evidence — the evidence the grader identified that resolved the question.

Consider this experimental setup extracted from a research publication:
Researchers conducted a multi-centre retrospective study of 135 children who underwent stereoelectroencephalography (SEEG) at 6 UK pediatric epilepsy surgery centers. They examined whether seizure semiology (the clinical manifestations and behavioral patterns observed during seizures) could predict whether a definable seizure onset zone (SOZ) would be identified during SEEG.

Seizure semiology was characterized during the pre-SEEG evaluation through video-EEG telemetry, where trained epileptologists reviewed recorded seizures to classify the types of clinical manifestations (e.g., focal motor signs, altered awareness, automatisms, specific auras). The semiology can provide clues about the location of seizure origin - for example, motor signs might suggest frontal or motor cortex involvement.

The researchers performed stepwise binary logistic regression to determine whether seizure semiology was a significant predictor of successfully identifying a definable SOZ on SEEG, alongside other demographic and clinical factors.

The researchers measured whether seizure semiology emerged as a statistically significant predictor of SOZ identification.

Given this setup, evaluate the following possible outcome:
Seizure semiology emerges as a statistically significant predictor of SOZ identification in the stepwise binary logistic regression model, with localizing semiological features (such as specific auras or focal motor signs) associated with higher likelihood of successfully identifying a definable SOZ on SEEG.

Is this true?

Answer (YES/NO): NO